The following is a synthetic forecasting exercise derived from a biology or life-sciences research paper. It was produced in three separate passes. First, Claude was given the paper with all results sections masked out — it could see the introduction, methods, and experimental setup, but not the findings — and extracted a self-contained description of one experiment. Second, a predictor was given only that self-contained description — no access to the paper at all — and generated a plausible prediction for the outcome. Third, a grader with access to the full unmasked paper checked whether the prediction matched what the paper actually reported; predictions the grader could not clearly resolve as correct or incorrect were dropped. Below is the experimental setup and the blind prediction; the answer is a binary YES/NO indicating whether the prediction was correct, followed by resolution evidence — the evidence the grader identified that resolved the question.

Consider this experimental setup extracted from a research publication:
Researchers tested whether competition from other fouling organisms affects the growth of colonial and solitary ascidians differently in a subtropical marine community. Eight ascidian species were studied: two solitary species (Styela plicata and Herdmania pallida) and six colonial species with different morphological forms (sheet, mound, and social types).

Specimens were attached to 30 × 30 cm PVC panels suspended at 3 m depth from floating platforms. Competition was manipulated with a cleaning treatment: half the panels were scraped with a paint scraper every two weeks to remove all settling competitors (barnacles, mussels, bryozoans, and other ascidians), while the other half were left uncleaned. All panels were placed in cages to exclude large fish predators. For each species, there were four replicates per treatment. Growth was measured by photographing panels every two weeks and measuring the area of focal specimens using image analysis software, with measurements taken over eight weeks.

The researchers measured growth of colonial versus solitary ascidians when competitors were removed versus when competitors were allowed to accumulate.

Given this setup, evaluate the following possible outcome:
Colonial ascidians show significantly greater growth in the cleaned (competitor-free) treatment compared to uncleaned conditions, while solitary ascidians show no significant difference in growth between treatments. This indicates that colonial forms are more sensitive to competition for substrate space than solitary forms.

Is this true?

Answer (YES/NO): NO